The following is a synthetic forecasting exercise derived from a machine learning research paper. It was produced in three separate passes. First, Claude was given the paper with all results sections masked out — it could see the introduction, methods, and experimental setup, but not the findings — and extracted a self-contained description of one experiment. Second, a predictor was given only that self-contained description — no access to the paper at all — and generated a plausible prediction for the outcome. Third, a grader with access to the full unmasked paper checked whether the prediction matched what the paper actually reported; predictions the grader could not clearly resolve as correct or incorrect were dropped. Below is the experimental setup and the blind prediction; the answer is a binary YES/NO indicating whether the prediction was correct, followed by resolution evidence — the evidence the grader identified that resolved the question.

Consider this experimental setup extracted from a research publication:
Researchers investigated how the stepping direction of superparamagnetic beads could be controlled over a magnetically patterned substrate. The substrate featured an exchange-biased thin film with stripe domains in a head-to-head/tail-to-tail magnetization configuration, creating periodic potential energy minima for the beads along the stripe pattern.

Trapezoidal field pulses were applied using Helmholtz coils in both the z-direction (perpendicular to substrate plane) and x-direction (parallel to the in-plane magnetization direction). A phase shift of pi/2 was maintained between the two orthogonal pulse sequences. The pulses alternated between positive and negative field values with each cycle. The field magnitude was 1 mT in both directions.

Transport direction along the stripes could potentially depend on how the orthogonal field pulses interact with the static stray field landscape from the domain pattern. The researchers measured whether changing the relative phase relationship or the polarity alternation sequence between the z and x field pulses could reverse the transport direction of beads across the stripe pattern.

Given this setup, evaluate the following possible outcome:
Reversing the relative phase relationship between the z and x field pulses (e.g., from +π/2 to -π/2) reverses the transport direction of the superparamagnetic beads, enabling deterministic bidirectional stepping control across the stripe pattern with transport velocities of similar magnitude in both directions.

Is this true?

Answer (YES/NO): YES